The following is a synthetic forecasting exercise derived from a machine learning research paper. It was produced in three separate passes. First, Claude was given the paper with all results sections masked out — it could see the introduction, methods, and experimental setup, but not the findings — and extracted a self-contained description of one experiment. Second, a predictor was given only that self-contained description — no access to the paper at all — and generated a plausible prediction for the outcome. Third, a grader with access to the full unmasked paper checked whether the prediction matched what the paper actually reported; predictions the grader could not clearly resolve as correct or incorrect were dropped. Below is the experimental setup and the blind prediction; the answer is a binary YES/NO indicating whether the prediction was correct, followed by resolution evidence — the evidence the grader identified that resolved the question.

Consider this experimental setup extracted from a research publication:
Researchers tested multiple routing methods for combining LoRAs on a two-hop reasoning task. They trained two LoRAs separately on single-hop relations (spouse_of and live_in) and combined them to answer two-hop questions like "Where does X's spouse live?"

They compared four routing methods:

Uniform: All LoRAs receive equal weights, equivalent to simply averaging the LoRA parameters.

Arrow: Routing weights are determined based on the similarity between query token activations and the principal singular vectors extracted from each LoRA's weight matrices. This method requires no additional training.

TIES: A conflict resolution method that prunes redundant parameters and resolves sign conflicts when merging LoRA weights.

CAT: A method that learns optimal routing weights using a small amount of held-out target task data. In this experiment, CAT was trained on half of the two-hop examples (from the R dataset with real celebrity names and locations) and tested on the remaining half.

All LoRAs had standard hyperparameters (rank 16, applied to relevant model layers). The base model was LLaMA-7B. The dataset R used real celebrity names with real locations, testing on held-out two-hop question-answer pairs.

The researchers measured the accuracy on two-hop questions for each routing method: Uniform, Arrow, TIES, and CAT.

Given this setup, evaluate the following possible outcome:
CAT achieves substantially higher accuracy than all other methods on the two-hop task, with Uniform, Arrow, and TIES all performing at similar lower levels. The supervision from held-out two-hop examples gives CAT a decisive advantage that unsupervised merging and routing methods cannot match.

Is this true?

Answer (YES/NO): YES